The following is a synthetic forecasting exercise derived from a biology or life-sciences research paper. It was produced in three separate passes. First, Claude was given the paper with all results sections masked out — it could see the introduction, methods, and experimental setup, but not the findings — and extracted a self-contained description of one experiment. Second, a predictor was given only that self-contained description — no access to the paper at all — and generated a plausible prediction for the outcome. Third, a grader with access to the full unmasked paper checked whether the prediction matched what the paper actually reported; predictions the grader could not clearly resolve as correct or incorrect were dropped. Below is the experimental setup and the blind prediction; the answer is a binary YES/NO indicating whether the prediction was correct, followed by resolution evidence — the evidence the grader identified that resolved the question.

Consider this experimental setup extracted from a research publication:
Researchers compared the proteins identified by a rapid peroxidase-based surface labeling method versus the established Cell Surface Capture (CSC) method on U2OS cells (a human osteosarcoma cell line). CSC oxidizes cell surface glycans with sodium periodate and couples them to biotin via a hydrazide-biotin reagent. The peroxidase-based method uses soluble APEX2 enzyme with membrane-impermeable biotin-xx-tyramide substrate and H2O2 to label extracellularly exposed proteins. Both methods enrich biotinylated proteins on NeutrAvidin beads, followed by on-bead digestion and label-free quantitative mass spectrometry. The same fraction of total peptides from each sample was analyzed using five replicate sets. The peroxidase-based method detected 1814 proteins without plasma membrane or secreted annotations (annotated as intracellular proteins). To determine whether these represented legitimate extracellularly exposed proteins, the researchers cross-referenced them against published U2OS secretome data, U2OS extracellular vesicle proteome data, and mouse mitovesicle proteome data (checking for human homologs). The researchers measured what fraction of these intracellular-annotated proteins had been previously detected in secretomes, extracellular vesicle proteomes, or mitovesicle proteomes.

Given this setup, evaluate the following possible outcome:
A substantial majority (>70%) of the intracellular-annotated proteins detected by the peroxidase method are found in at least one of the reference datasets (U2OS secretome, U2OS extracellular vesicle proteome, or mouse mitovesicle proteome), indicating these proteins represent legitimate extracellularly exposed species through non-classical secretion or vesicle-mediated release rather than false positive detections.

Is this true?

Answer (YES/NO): YES